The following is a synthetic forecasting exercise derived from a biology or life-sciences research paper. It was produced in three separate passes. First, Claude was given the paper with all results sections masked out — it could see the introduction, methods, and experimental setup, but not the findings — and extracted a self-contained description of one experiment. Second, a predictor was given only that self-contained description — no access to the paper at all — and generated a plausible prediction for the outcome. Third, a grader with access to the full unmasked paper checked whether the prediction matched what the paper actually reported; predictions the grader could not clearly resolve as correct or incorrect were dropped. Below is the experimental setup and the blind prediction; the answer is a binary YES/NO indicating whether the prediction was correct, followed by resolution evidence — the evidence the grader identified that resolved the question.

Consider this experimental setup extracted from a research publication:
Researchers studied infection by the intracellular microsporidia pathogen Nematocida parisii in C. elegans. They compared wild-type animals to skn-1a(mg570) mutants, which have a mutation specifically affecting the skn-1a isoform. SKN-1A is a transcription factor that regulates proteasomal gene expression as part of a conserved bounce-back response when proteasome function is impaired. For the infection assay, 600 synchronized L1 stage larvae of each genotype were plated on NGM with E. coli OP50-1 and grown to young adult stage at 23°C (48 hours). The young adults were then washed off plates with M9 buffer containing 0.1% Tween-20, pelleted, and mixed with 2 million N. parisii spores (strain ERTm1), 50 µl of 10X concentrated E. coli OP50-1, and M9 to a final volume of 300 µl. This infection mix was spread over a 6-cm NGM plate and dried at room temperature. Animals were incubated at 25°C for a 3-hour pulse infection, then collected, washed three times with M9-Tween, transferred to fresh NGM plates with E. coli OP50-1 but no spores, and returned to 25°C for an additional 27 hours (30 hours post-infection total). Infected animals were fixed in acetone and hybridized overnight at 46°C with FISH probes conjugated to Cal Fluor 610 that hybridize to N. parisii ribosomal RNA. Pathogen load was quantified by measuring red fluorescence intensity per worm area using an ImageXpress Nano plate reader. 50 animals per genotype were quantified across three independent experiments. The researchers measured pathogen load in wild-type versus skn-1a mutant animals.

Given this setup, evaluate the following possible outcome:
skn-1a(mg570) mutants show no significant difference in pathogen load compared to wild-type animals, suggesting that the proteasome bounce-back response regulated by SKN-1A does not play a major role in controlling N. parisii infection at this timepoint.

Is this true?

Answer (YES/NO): NO